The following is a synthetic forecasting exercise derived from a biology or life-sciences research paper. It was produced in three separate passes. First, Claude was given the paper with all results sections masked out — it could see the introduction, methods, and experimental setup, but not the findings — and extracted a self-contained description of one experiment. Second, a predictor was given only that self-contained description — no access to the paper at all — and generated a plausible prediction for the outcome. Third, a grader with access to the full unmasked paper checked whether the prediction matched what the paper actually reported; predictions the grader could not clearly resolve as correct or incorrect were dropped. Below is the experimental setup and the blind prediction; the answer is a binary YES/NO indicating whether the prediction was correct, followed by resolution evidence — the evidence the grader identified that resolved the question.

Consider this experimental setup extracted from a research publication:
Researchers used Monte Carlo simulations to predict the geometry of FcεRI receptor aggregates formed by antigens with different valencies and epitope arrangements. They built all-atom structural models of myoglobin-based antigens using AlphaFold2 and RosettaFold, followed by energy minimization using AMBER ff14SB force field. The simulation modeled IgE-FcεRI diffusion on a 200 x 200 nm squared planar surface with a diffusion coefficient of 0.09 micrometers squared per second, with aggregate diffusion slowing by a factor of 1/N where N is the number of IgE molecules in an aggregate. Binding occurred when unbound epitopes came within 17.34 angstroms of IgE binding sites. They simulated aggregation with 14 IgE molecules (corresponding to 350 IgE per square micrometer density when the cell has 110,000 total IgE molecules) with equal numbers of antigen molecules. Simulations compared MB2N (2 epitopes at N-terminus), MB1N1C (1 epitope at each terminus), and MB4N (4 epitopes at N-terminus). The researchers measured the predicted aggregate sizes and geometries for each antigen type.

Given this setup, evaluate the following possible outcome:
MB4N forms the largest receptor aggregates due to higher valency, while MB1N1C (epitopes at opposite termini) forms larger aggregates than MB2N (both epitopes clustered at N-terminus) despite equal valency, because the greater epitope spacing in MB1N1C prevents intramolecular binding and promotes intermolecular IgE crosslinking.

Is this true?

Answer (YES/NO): NO